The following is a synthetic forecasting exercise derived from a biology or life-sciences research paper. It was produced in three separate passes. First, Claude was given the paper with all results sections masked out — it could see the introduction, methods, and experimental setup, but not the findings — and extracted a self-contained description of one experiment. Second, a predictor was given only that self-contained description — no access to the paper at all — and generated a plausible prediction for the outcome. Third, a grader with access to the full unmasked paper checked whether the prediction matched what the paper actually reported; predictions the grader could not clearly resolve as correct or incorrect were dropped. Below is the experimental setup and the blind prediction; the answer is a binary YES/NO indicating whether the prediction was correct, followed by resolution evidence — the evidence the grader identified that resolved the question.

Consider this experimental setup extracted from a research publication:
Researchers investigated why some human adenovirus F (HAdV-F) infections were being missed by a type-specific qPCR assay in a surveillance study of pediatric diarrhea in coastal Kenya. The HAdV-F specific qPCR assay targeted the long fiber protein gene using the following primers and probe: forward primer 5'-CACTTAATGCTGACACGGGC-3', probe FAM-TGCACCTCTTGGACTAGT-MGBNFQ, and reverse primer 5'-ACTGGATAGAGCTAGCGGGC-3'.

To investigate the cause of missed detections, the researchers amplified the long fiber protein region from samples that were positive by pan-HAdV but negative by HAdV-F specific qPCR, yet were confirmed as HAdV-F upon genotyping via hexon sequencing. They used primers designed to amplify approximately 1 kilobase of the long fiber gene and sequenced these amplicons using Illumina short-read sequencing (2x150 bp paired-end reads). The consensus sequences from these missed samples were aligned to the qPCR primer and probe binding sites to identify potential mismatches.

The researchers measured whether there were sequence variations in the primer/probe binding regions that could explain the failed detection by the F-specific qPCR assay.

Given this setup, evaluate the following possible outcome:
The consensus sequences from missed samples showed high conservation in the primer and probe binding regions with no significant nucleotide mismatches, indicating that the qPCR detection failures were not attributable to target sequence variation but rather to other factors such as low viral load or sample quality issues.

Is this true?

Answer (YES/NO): NO